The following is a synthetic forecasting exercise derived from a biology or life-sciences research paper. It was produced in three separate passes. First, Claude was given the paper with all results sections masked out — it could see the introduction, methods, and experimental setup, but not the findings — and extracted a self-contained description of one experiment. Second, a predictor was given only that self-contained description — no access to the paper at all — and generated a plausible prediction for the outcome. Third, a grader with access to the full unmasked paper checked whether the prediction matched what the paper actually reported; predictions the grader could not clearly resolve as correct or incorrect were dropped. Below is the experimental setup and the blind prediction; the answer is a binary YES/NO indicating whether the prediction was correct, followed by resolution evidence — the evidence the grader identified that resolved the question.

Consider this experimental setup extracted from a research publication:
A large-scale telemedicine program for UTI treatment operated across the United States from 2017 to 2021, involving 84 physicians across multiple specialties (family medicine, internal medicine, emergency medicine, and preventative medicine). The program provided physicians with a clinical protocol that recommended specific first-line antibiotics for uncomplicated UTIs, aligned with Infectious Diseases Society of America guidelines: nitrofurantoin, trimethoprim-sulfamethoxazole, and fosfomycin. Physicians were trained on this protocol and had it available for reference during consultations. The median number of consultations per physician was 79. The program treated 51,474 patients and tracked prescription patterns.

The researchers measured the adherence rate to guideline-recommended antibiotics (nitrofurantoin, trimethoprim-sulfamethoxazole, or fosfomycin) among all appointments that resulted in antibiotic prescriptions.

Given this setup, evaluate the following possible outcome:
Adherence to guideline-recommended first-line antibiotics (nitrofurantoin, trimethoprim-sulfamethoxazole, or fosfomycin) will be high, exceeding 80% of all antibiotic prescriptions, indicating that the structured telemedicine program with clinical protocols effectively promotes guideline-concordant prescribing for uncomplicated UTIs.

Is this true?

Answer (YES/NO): YES